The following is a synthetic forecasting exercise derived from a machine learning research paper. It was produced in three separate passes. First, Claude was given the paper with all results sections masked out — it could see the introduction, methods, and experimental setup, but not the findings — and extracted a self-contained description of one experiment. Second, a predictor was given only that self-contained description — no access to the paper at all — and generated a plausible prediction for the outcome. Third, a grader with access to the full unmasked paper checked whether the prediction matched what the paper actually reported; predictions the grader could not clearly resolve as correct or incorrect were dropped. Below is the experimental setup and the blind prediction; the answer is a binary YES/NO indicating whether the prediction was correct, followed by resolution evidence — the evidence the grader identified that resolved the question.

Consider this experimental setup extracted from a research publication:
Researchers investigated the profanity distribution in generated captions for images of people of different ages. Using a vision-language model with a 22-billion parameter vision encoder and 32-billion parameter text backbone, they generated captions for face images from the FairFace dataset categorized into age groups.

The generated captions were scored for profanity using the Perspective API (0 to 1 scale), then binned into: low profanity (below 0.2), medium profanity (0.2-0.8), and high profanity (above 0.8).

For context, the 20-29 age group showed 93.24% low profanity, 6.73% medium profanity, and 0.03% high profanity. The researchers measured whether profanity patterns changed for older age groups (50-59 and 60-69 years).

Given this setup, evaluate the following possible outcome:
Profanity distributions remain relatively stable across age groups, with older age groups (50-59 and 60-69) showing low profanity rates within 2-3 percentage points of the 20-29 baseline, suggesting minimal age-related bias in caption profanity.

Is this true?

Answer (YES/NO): YES